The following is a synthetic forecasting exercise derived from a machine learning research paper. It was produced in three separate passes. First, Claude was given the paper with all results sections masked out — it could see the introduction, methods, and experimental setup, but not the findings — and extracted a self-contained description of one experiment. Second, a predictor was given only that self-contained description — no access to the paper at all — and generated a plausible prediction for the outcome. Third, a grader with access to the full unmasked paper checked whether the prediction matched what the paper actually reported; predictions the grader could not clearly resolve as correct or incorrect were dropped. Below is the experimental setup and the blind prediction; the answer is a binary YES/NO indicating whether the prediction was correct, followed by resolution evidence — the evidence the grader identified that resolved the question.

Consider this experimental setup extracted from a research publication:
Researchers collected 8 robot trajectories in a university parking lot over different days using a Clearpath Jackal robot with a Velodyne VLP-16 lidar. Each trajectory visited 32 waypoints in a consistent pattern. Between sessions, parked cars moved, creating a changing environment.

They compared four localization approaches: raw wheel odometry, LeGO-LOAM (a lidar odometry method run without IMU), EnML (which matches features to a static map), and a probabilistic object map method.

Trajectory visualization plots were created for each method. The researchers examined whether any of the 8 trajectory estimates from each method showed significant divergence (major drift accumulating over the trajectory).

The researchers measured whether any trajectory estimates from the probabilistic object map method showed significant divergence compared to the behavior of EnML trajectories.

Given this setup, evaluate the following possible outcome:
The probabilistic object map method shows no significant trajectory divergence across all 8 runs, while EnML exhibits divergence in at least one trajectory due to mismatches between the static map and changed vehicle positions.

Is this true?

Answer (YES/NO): NO